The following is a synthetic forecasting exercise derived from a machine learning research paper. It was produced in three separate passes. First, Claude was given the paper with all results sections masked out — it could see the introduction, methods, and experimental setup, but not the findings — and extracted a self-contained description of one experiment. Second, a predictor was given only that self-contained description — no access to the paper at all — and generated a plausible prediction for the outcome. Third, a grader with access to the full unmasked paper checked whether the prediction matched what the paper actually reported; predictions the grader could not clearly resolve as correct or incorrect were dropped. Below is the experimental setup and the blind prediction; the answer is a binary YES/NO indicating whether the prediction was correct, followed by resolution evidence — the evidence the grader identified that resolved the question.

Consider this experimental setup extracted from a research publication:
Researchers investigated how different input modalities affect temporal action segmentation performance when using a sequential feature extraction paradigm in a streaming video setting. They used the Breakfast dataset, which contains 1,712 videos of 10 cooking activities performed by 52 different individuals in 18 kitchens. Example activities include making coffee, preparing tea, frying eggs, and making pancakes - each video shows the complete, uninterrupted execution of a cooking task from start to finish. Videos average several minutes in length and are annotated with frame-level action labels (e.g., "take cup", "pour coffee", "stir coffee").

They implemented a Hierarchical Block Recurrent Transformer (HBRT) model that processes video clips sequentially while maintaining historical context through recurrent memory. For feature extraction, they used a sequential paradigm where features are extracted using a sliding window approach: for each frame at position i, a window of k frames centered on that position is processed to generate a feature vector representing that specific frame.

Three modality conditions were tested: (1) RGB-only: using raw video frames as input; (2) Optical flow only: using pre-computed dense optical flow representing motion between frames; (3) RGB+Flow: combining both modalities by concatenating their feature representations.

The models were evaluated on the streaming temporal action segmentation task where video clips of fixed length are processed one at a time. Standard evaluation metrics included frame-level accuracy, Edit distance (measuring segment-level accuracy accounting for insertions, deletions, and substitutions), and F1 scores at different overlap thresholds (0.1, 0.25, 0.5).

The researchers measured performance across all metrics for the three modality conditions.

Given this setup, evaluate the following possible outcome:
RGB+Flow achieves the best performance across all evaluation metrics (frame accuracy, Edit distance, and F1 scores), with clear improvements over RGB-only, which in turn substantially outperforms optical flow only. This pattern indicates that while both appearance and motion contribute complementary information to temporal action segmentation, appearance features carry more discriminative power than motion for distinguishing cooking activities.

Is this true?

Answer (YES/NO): NO